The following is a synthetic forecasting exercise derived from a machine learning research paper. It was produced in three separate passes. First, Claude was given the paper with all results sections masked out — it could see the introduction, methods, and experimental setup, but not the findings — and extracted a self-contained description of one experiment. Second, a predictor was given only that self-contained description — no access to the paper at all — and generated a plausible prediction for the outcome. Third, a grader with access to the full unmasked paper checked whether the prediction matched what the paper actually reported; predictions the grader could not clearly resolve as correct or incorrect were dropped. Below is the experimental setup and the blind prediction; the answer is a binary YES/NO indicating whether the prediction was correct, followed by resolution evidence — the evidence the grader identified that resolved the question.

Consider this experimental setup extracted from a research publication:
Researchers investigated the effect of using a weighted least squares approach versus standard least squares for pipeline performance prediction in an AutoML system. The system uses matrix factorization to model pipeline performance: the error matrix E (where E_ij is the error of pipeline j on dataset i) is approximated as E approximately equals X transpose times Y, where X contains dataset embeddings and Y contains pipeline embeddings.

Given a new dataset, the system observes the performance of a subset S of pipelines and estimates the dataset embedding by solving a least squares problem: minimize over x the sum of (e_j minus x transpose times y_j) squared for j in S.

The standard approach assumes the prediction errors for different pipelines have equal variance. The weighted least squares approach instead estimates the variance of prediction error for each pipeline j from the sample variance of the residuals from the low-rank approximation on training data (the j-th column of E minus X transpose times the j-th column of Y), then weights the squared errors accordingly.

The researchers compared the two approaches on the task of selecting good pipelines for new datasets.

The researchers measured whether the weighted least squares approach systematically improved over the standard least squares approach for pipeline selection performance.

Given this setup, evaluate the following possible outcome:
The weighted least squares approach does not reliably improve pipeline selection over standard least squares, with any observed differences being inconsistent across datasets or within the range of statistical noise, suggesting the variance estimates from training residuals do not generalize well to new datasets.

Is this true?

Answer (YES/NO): YES